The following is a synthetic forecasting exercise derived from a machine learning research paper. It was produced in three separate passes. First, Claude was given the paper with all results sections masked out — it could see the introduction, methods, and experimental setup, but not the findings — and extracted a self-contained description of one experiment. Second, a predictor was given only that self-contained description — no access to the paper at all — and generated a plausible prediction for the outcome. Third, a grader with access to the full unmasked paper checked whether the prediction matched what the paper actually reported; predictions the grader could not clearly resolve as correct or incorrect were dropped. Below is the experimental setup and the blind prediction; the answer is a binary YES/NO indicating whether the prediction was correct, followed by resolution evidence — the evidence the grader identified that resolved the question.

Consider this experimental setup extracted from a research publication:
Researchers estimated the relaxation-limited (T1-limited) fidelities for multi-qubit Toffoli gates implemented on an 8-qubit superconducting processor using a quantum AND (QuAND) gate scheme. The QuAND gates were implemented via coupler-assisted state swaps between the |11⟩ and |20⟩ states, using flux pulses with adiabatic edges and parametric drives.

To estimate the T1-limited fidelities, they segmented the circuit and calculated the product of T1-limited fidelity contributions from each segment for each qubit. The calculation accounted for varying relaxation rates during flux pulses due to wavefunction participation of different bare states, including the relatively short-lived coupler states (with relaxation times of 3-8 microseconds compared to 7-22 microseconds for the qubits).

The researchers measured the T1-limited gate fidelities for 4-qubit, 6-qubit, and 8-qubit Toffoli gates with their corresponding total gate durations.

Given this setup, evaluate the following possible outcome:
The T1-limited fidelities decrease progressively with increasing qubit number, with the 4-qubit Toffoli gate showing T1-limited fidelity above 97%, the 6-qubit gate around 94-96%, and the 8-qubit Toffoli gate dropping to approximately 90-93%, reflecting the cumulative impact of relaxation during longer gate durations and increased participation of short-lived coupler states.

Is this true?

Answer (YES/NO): NO